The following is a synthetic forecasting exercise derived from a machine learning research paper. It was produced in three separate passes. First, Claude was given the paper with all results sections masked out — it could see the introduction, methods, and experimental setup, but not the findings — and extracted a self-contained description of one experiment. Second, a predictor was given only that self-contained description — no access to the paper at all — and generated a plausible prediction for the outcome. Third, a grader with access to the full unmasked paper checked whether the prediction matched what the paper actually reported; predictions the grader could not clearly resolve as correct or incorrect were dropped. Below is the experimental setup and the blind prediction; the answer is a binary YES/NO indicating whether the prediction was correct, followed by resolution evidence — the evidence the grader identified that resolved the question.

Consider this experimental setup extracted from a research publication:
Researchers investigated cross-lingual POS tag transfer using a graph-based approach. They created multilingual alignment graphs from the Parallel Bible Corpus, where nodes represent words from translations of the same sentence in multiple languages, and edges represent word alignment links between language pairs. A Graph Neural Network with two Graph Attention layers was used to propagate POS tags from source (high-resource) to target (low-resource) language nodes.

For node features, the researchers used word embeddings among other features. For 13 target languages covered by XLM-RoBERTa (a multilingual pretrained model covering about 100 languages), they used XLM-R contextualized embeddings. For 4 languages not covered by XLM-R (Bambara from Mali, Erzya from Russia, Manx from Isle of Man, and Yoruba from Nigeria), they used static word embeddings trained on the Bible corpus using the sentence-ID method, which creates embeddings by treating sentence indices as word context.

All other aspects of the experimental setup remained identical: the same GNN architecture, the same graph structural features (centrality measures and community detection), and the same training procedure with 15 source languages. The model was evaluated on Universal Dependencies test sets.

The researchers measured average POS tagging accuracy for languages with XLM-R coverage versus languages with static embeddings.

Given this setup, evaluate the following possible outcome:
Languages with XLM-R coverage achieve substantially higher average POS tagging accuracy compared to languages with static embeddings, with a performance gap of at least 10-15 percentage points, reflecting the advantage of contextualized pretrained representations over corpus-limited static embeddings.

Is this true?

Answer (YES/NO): YES